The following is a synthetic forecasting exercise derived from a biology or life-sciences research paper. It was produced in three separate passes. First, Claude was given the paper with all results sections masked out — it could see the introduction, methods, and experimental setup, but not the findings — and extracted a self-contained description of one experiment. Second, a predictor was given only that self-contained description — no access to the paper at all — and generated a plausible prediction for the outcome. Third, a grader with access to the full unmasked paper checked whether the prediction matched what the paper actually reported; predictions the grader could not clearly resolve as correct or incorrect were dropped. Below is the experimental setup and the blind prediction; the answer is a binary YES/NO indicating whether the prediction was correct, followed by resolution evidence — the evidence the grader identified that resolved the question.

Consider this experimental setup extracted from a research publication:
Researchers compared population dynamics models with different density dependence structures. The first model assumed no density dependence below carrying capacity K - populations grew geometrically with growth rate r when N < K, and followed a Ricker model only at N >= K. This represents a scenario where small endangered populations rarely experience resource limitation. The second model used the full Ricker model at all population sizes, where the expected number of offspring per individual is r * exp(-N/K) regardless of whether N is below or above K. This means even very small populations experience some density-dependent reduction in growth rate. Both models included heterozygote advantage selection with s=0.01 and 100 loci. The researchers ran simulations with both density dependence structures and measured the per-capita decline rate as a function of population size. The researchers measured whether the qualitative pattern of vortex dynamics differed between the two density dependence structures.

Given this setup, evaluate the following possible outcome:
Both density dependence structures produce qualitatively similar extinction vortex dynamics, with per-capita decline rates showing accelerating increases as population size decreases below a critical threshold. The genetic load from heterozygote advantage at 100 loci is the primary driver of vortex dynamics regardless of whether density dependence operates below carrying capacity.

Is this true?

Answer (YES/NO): NO